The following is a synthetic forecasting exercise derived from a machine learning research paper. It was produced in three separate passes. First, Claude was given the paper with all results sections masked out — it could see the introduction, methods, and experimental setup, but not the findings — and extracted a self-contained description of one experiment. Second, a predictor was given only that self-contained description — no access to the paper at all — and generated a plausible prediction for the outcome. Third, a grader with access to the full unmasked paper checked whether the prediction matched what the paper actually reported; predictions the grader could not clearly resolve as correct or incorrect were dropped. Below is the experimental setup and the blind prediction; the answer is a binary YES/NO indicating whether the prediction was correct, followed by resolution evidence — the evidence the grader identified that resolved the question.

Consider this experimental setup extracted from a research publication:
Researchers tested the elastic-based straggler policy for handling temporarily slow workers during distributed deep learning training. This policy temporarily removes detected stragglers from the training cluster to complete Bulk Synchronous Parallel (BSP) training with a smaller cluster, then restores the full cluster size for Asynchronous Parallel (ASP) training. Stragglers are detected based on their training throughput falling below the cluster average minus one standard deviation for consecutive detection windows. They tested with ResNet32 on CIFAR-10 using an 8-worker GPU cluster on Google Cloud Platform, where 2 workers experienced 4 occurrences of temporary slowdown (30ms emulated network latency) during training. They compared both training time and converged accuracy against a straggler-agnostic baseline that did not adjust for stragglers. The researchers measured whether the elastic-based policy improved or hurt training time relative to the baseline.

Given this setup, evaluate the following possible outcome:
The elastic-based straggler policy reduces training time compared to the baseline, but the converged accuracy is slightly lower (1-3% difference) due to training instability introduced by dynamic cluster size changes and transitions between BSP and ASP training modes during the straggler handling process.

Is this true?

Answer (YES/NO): NO